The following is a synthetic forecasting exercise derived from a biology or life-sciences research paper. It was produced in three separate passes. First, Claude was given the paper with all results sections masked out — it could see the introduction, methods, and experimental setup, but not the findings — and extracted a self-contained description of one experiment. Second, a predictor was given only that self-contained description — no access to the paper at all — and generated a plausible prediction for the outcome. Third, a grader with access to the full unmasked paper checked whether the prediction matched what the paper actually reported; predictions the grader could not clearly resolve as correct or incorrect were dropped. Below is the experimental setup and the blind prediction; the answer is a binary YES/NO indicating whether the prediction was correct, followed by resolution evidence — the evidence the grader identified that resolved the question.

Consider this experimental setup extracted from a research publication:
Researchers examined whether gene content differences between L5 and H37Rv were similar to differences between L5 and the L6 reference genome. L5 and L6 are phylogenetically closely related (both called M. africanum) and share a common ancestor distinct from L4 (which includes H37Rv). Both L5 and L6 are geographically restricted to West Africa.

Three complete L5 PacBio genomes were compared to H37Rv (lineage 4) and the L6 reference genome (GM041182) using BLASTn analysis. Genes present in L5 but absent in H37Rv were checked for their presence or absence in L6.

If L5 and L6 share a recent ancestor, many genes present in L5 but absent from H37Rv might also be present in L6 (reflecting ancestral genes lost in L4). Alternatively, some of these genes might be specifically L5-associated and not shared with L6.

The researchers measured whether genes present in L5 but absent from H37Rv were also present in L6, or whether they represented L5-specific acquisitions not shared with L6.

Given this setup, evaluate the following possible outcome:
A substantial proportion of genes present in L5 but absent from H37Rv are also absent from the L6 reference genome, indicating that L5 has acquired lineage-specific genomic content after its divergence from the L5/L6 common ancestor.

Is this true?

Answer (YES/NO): YES